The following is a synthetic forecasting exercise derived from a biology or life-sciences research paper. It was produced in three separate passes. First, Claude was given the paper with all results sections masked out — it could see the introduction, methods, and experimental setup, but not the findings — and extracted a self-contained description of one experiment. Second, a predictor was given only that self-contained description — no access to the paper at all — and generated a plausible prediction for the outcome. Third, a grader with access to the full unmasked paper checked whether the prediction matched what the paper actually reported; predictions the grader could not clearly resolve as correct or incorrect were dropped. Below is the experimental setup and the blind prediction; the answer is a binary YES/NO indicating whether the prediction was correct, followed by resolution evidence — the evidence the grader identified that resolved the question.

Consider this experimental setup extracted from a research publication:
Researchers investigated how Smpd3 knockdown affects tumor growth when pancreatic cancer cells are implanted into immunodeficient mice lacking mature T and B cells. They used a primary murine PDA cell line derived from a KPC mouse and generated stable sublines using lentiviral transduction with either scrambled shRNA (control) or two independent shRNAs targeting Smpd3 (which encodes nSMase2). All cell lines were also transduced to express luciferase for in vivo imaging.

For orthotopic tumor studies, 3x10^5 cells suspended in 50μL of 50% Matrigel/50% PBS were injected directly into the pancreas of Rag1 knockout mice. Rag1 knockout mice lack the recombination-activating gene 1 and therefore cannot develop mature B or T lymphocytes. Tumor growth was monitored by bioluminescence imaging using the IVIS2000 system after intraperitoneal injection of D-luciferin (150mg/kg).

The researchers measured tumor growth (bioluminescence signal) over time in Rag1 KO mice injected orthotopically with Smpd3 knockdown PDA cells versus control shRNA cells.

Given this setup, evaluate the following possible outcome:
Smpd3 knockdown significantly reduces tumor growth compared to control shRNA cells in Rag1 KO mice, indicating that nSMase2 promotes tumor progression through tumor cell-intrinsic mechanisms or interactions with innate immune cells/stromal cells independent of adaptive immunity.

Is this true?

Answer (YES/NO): YES